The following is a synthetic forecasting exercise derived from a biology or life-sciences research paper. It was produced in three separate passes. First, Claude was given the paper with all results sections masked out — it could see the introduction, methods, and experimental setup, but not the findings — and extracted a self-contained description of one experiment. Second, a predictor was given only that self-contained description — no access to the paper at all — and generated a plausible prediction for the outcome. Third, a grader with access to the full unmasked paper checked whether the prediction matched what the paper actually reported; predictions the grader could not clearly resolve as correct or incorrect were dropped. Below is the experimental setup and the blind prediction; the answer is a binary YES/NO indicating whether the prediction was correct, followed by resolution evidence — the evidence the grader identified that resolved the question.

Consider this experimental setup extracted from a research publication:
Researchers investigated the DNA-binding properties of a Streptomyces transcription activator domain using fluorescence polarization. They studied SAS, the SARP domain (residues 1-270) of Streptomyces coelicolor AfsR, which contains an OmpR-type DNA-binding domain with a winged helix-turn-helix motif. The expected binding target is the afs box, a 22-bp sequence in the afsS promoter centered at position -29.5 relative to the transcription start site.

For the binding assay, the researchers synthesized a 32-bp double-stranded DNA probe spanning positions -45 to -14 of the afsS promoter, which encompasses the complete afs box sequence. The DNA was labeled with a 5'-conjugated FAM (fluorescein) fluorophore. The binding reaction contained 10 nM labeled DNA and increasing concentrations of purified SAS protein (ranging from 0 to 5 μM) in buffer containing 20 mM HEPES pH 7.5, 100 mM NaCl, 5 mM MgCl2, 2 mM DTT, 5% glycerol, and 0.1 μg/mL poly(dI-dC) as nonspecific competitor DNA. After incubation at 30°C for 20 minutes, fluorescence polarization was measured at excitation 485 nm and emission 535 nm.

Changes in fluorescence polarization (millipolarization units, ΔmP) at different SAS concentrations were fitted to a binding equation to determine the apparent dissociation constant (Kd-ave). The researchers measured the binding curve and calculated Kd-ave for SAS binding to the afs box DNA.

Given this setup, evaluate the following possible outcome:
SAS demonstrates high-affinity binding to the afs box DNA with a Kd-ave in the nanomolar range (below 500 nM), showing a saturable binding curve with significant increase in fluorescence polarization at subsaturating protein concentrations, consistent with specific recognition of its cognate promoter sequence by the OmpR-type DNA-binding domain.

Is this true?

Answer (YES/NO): YES